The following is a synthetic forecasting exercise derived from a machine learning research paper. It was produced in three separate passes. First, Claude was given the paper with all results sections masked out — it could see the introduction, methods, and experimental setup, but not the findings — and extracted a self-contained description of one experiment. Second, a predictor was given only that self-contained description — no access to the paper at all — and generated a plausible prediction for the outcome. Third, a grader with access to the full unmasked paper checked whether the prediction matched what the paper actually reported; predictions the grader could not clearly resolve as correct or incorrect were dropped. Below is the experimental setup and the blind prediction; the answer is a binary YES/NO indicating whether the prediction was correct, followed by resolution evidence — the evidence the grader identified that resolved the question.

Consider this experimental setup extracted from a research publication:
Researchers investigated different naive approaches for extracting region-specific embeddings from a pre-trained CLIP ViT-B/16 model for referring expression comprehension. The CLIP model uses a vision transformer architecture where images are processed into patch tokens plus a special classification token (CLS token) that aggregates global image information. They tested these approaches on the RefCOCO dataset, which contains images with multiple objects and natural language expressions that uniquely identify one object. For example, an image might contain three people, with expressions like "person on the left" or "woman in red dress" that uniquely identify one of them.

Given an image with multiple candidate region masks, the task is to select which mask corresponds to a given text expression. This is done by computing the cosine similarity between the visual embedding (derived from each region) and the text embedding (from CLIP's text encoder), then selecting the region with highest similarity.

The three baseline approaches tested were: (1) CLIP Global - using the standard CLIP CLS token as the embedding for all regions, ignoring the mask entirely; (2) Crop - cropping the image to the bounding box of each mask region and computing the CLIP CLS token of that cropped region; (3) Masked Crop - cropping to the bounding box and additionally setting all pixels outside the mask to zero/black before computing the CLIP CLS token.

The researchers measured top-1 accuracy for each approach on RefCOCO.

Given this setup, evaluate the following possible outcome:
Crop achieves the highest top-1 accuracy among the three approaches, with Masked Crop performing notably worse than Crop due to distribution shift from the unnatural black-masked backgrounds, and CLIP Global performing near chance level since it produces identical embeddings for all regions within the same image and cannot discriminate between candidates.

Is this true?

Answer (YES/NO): NO